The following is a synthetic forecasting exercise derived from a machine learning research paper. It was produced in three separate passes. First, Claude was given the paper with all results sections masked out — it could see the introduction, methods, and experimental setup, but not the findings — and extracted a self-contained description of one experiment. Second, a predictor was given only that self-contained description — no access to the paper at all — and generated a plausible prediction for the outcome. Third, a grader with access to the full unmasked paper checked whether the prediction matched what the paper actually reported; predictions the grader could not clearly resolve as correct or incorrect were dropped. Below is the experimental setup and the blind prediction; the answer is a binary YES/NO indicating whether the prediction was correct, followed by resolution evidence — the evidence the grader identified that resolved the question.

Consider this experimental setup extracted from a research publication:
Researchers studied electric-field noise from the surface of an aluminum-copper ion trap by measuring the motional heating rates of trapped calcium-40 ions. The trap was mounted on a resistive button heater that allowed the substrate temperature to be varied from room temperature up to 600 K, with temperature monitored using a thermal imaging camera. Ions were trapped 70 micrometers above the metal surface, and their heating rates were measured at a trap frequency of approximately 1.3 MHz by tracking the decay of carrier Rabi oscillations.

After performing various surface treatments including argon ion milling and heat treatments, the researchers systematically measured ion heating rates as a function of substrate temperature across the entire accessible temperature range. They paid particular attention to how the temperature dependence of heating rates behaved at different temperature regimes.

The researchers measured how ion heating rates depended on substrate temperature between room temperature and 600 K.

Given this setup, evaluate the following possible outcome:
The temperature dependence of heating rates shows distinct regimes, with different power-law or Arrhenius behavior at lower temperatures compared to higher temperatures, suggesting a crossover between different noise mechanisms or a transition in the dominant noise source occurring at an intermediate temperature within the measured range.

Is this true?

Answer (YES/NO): YES